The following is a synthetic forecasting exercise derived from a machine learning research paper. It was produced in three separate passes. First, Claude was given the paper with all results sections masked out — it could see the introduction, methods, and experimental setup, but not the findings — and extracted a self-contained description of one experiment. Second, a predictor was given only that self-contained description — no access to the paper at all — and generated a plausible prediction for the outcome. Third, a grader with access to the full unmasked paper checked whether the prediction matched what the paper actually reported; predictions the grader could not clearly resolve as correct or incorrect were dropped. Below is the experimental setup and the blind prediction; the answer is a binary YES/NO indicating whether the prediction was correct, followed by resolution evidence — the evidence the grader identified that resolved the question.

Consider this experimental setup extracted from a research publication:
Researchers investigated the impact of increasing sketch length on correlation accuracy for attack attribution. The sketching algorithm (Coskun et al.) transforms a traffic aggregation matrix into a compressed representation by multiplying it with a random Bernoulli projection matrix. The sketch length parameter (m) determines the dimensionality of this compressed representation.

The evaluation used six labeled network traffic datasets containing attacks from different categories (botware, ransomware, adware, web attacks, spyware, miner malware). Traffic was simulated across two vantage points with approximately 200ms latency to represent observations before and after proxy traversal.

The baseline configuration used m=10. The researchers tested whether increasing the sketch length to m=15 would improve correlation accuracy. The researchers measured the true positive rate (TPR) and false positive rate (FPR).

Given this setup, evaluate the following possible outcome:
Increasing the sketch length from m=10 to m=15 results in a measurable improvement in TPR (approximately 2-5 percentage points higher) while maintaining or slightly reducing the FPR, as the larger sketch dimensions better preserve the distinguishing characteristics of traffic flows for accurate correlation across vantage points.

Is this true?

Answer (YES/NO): NO